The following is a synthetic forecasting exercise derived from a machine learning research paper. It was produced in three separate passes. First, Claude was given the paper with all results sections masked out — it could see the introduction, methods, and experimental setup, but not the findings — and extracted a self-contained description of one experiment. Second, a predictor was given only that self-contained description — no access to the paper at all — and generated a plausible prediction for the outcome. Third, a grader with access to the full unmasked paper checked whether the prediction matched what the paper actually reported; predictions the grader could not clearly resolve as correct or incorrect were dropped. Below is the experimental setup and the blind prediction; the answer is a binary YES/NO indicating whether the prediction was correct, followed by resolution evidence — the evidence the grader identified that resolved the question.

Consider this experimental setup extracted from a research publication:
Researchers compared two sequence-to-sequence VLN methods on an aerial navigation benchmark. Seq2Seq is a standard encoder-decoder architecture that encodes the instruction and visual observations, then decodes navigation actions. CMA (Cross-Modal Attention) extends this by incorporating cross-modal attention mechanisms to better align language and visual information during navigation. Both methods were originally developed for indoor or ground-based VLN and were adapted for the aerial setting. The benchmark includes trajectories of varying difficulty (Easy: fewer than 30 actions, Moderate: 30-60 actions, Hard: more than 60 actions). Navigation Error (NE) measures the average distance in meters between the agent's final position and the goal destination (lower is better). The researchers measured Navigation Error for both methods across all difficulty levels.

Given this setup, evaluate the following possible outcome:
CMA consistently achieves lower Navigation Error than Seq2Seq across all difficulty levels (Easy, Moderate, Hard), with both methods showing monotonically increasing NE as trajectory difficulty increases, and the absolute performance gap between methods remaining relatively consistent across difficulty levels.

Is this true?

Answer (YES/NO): NO